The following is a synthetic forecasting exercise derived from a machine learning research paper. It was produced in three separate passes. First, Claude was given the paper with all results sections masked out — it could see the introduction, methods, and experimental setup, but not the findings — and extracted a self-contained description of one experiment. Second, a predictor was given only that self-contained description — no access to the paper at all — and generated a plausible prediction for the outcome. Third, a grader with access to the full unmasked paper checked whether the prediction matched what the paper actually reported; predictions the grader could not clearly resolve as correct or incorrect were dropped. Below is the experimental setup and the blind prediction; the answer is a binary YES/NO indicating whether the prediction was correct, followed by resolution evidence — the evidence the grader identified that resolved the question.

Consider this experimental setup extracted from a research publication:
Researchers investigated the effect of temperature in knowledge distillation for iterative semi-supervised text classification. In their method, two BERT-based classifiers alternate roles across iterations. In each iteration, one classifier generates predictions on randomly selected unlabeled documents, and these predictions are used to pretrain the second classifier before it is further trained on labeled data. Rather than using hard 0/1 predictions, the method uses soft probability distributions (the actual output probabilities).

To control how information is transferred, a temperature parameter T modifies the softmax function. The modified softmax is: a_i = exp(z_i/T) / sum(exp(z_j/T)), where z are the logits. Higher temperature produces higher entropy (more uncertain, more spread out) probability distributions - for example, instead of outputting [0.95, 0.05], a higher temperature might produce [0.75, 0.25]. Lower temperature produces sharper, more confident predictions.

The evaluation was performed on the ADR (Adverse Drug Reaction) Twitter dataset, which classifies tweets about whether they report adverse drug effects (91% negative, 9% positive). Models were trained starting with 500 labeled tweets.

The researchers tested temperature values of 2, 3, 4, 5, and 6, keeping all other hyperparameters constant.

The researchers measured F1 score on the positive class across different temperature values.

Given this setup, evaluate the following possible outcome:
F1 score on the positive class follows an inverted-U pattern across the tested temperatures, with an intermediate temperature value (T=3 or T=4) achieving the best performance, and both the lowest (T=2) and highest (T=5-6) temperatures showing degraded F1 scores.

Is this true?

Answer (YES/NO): NO